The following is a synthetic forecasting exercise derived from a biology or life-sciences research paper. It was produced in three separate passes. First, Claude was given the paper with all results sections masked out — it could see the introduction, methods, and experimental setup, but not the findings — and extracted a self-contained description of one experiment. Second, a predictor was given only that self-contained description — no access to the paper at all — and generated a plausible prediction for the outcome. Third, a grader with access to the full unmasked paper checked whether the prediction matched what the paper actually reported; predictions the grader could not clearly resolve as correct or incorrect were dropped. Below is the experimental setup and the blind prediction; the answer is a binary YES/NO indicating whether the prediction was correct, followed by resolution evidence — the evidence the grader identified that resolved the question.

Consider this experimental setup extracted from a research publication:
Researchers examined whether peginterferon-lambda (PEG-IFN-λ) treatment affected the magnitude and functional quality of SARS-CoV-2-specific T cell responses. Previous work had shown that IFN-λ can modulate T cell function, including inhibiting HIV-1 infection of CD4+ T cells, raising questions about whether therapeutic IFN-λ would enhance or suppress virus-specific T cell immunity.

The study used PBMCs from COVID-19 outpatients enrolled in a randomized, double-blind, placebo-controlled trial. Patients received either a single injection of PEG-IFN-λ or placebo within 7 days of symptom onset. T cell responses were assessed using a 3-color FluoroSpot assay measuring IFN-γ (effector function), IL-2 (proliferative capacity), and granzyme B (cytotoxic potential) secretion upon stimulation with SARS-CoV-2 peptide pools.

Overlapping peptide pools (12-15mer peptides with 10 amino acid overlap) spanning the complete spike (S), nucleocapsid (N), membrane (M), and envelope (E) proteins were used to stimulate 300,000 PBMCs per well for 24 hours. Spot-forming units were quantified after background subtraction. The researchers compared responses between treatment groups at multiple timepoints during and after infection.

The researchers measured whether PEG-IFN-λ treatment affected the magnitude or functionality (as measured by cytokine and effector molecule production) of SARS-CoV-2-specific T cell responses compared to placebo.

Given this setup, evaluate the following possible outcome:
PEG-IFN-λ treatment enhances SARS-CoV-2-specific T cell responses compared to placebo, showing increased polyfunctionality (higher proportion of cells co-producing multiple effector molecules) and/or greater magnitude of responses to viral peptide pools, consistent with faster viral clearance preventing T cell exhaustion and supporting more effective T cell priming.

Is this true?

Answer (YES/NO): NO